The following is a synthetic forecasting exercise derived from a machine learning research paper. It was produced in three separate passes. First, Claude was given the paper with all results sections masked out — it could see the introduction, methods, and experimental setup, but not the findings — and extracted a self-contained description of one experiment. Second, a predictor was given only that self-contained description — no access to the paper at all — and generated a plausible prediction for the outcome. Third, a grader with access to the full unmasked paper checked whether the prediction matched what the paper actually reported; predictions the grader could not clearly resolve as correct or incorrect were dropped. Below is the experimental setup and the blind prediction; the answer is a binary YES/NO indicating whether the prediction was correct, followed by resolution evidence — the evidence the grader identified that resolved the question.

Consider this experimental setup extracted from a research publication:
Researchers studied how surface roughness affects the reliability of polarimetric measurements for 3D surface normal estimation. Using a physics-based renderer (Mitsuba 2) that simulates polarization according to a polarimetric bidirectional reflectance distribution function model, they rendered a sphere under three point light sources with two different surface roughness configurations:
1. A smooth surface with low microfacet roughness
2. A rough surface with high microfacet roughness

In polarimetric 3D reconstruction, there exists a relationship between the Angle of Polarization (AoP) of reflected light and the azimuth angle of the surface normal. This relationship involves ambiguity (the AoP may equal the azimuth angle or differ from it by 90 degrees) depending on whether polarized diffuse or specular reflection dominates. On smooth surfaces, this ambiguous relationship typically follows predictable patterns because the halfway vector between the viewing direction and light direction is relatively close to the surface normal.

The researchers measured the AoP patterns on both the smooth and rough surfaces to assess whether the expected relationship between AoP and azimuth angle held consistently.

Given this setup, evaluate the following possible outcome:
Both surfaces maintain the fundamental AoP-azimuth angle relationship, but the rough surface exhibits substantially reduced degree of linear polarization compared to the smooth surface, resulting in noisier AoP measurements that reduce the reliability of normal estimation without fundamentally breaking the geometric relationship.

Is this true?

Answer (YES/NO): NO